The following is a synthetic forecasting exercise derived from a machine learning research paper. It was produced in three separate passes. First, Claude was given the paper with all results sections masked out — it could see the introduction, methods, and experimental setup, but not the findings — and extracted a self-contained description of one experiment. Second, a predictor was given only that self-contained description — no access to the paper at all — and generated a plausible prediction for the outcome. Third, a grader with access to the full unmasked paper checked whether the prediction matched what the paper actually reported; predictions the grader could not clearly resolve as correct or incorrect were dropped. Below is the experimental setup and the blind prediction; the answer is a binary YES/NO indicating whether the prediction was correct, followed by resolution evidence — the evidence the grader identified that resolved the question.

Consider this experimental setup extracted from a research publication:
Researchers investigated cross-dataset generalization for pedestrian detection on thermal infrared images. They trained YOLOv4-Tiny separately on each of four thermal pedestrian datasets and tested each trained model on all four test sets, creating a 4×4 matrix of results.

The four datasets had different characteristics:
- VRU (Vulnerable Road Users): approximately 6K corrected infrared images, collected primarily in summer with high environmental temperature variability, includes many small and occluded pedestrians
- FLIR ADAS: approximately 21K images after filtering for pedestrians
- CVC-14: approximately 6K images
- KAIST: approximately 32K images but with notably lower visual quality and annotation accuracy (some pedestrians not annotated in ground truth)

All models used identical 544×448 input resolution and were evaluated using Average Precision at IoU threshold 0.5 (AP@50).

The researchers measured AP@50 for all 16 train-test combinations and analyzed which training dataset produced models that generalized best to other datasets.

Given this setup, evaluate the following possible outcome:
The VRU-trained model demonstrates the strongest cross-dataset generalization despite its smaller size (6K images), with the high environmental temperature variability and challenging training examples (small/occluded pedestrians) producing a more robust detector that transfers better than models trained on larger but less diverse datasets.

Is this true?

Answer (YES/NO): YES